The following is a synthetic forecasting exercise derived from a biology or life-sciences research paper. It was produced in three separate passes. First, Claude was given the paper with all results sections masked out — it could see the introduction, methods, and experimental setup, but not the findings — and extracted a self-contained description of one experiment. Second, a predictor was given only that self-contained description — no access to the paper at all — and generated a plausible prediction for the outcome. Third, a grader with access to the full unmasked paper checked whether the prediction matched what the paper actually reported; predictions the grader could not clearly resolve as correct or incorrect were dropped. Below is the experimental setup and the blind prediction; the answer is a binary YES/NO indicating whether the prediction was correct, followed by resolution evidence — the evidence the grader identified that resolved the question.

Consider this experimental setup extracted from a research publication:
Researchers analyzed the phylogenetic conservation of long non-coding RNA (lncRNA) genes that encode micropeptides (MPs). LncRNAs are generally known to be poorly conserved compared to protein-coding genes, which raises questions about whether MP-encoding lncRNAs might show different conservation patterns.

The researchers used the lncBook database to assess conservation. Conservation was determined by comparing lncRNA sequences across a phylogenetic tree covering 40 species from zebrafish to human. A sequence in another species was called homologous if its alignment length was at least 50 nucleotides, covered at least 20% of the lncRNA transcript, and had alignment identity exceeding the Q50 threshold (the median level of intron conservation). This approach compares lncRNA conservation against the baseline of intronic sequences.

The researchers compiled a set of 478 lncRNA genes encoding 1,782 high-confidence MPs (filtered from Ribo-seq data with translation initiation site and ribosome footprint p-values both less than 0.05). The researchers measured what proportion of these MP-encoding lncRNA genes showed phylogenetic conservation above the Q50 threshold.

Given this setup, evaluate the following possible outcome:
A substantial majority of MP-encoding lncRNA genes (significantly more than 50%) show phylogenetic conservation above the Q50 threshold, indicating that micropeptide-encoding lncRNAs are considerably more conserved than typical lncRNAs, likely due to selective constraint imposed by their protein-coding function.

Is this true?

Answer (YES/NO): NO